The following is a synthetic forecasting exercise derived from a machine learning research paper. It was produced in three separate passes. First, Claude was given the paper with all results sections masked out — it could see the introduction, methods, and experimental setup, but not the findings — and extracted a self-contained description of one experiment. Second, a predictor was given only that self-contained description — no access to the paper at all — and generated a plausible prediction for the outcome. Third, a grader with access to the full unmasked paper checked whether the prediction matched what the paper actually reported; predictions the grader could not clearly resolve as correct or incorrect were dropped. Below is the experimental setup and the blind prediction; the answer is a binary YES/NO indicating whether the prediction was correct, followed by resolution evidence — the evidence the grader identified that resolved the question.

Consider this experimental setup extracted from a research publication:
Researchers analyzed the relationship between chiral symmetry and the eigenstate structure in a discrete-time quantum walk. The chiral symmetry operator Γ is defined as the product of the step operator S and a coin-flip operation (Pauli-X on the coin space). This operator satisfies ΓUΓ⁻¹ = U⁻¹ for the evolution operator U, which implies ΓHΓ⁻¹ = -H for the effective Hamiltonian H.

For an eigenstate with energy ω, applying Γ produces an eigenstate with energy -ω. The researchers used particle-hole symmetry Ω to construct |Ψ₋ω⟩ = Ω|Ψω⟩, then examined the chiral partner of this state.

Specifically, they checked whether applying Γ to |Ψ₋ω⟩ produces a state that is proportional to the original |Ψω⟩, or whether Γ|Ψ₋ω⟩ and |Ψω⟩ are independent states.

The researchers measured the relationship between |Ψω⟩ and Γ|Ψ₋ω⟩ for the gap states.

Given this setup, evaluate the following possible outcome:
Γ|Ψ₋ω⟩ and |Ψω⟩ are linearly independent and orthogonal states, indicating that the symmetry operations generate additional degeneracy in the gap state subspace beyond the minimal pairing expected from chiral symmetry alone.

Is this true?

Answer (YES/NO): NO